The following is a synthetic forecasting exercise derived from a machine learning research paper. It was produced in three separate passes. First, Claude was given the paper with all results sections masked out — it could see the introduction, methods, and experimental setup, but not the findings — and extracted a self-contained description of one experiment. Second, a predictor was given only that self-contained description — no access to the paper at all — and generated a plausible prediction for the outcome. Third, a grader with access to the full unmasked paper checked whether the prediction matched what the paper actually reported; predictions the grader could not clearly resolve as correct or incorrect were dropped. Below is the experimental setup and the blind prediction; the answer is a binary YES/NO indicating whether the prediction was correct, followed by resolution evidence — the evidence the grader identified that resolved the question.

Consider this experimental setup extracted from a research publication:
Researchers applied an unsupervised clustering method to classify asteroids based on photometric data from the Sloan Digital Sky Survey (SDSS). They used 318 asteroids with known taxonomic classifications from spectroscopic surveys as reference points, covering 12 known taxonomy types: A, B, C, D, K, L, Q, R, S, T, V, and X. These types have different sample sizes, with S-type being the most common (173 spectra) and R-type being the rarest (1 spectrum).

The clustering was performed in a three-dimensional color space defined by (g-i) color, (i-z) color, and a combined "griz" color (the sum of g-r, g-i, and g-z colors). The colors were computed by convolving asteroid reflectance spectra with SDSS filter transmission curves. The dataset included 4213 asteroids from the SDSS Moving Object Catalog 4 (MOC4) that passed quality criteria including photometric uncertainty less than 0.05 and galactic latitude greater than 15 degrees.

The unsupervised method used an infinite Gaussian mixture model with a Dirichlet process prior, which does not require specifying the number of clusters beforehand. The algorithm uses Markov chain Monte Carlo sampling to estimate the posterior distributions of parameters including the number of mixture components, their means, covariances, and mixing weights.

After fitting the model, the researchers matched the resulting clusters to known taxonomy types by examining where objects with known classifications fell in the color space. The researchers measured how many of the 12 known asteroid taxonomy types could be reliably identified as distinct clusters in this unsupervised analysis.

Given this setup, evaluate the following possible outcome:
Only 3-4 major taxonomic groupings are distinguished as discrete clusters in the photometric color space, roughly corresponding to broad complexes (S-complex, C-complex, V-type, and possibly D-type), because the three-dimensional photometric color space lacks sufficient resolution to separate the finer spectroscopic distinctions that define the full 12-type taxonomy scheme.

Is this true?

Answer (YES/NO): NO